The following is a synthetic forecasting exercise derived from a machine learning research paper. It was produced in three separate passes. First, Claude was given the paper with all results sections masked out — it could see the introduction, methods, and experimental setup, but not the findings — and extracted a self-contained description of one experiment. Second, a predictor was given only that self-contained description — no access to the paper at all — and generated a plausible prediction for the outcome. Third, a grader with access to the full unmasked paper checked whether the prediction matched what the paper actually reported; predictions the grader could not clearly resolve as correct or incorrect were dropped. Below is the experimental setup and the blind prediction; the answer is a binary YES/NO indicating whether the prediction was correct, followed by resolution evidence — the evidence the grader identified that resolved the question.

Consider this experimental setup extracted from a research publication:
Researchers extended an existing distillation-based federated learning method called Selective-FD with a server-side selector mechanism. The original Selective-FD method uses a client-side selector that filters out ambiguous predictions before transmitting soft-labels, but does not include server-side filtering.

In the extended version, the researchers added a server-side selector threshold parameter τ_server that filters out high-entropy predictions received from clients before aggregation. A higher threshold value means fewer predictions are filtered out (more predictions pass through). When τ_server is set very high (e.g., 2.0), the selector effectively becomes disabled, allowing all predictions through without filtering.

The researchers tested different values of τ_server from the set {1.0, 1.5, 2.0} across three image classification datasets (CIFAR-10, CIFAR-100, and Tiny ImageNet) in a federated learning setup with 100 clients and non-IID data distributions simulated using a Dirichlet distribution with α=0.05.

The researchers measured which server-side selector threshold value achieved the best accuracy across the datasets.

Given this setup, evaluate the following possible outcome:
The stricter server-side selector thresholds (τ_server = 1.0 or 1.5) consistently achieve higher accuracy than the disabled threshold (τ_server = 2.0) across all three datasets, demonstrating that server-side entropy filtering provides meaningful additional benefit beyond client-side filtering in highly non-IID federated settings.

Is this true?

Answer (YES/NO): NO